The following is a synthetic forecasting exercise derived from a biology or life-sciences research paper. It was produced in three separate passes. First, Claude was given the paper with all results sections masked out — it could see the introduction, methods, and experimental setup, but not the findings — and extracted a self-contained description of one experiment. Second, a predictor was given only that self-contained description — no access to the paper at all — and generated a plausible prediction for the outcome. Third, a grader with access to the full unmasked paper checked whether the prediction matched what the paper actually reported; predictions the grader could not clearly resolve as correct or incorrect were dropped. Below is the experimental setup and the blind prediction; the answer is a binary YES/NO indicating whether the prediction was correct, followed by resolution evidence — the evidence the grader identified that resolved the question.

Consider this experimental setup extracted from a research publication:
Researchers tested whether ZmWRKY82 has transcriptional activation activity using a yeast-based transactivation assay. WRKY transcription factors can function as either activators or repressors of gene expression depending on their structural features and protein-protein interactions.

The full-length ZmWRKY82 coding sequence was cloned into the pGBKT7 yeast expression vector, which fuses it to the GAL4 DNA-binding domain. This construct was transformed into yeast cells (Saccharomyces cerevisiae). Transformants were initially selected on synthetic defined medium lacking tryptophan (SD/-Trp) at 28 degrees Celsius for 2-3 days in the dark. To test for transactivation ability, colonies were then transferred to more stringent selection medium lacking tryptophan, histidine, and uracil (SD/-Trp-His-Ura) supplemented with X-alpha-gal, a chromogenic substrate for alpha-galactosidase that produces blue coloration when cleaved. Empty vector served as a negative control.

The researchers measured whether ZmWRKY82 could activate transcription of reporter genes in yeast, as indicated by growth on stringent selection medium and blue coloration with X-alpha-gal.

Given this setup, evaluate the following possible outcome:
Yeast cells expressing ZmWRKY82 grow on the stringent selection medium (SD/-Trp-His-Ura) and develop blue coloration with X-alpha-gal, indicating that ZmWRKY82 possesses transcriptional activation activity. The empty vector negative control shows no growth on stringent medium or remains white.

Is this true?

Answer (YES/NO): YES